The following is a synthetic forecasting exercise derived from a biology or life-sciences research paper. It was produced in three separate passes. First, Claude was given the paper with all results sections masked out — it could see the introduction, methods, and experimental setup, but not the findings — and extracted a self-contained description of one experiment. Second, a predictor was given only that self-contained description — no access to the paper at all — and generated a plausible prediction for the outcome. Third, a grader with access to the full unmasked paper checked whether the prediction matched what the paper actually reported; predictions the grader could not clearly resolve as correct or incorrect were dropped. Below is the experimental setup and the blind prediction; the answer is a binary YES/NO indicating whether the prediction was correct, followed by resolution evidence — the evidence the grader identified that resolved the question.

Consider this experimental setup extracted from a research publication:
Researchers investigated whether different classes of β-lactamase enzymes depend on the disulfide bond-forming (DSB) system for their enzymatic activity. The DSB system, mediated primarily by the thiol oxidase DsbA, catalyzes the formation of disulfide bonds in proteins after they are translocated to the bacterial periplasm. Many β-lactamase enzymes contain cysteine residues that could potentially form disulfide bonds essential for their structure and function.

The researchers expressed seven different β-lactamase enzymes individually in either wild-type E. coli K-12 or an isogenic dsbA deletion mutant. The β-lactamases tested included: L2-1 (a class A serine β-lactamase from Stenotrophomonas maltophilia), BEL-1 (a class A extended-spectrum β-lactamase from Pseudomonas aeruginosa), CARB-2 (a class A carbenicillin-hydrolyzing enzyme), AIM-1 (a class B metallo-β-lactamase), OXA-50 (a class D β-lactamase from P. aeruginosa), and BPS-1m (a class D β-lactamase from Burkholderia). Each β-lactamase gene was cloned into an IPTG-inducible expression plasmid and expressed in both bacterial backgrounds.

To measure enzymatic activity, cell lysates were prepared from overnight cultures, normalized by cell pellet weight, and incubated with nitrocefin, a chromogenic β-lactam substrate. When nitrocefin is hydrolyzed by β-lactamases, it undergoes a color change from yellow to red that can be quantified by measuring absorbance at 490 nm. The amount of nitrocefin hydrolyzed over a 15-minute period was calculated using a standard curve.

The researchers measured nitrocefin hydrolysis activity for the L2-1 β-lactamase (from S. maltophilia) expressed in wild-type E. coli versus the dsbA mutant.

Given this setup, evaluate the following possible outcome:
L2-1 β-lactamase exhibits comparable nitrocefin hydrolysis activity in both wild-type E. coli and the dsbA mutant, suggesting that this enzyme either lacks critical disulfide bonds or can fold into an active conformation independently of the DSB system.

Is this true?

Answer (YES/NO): YES